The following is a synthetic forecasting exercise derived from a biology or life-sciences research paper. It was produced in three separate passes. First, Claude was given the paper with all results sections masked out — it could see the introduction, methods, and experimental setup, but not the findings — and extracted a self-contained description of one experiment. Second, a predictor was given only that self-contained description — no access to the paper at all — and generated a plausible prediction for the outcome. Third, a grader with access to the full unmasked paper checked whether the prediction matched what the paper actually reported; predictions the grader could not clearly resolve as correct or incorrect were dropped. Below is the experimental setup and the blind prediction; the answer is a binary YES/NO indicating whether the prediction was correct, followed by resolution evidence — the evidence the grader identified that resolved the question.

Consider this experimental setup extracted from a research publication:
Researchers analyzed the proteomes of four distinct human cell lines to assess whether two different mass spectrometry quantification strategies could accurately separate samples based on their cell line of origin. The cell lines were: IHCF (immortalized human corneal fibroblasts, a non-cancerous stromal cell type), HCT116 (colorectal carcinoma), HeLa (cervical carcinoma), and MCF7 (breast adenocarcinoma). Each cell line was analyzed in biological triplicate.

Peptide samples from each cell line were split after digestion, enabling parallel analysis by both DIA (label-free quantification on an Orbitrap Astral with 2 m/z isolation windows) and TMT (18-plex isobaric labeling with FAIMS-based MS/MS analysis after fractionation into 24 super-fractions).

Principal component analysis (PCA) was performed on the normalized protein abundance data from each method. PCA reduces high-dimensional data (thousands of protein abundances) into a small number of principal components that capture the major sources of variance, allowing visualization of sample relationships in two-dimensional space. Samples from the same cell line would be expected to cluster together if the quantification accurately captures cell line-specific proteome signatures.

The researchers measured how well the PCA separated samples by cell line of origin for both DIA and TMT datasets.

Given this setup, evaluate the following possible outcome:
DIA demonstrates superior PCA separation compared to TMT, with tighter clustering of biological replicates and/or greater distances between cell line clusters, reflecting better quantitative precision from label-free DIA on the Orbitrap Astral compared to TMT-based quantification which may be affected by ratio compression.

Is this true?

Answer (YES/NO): NO